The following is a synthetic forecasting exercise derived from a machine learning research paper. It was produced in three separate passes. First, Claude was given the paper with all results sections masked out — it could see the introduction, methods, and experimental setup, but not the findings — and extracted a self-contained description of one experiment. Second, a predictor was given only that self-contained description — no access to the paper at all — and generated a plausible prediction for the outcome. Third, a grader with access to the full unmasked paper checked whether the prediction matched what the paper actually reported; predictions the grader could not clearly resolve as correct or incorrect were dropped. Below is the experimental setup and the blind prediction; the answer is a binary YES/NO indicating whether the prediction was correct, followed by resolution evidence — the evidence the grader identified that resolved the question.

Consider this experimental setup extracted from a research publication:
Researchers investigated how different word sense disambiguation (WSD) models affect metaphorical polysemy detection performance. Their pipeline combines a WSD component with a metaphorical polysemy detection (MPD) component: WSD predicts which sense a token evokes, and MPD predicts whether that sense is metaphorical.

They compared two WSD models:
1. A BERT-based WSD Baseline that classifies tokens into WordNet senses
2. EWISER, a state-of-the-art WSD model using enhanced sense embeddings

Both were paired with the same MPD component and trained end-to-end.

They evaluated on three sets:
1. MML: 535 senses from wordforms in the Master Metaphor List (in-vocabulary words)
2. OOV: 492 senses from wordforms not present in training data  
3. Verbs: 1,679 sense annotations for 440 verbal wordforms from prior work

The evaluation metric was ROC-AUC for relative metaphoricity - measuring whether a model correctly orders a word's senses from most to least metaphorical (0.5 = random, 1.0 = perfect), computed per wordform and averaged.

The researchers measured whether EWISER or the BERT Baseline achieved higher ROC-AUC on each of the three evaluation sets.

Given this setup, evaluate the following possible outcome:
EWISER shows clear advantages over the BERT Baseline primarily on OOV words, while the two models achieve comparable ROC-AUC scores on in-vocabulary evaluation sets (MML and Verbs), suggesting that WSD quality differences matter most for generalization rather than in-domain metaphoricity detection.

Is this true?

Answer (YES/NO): NO